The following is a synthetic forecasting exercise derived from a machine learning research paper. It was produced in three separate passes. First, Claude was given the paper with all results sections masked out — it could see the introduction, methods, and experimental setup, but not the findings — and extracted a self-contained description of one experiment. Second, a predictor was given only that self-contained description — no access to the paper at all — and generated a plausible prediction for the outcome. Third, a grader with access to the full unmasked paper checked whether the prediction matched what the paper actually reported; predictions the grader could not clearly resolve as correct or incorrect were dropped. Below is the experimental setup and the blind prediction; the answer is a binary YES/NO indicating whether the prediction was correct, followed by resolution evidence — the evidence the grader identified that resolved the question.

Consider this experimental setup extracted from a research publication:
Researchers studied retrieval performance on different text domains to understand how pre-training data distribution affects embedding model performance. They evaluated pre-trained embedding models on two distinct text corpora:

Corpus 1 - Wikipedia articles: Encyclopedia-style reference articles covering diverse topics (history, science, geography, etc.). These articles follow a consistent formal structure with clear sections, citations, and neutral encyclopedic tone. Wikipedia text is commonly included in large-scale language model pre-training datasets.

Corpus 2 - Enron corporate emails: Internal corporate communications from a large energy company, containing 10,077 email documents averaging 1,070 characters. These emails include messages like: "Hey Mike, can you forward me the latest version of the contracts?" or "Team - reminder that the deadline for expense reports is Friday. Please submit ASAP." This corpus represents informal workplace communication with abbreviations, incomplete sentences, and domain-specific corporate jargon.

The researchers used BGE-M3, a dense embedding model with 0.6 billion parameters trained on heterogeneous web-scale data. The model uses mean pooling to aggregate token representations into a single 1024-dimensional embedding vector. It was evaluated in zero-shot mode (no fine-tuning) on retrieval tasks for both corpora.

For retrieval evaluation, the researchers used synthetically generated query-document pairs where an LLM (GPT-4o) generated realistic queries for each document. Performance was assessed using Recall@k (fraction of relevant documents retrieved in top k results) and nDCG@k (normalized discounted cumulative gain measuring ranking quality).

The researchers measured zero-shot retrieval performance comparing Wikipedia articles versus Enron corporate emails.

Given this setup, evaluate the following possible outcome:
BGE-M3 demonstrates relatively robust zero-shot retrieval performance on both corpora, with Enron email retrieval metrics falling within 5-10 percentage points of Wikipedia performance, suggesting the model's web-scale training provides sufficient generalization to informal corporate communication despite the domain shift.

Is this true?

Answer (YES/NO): NO